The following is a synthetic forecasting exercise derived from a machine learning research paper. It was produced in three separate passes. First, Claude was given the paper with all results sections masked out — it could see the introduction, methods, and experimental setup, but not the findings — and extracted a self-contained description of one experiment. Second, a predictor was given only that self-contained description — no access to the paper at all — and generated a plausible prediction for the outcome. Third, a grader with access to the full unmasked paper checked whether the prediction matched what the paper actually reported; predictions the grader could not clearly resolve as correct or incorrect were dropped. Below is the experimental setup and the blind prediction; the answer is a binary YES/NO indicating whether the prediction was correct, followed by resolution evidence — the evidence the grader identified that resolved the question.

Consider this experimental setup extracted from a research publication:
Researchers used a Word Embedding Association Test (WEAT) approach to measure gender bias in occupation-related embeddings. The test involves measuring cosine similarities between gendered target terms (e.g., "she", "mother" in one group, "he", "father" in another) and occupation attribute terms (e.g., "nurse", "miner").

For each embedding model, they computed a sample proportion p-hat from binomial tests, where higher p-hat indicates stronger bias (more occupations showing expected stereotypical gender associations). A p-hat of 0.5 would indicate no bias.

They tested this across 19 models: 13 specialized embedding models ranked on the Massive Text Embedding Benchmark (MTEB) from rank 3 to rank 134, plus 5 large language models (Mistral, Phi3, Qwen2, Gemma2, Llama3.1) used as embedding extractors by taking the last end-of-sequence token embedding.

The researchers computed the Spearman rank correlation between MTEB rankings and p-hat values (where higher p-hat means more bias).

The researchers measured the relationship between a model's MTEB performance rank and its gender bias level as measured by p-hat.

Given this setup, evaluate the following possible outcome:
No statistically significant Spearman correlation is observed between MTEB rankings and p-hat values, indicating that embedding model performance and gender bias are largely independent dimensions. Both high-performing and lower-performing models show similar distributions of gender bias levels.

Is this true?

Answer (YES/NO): NO